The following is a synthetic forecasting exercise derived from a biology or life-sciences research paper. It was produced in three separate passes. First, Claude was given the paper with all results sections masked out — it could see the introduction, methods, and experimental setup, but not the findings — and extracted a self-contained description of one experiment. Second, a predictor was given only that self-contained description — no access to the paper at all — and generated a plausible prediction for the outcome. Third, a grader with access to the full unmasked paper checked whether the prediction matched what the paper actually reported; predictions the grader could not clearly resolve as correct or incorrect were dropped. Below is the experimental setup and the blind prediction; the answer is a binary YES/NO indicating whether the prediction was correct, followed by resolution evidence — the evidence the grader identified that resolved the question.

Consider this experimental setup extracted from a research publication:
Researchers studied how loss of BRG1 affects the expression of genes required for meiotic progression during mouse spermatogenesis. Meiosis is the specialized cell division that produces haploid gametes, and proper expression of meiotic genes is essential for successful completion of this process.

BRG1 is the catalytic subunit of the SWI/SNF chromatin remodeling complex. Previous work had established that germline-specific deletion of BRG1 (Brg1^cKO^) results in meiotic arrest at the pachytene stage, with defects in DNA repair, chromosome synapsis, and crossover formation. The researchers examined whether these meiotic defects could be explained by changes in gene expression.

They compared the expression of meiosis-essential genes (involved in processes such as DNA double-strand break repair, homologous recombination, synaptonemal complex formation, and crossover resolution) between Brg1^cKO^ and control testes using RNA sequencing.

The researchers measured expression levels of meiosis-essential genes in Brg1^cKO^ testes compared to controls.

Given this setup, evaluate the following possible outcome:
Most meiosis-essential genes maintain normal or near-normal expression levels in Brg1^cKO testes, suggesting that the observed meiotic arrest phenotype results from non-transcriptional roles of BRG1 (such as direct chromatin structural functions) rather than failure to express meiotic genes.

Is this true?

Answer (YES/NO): NO